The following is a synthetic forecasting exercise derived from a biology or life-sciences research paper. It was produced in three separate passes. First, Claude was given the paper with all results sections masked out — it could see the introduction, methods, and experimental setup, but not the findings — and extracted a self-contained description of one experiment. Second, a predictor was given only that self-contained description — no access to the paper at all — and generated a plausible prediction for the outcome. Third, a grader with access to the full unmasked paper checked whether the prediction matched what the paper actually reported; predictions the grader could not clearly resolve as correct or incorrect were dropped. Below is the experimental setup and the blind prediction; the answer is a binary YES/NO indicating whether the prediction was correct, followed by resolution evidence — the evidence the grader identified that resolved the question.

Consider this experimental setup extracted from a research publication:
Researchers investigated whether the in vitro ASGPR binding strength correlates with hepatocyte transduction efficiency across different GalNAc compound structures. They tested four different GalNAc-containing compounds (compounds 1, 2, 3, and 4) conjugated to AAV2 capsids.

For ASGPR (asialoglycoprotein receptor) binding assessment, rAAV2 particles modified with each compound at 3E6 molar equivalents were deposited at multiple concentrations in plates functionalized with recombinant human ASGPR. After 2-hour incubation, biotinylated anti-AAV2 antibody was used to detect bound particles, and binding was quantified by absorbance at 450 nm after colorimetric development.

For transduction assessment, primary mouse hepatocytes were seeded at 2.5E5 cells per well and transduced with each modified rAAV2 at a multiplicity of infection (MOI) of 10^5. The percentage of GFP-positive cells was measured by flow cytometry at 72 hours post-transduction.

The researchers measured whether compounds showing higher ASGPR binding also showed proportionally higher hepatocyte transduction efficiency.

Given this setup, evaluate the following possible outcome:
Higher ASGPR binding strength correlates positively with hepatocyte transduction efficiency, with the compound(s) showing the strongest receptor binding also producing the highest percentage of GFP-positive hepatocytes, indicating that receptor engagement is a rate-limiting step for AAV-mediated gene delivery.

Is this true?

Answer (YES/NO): NO